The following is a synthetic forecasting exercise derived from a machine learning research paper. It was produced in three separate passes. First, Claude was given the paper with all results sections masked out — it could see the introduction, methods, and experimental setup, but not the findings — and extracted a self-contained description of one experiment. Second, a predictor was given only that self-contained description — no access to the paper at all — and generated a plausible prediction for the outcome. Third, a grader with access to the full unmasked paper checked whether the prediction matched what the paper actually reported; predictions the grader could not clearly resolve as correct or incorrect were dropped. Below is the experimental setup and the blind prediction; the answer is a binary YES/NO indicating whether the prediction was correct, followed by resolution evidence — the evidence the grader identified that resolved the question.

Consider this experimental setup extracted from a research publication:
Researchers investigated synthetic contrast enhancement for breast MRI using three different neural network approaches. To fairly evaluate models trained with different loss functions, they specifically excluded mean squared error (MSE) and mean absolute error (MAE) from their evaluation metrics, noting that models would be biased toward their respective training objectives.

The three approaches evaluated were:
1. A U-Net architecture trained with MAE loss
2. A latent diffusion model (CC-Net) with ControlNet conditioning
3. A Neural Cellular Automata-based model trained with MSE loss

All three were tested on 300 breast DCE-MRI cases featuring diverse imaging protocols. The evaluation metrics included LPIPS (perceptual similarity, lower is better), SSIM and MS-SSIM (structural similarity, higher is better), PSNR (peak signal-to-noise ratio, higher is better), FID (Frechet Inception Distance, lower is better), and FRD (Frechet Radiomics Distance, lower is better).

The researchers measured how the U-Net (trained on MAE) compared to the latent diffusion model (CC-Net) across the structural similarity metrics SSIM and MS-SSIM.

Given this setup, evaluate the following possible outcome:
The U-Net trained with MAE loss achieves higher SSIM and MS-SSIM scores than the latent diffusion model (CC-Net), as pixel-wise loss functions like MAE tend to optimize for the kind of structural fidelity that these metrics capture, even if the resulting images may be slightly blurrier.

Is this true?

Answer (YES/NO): YES